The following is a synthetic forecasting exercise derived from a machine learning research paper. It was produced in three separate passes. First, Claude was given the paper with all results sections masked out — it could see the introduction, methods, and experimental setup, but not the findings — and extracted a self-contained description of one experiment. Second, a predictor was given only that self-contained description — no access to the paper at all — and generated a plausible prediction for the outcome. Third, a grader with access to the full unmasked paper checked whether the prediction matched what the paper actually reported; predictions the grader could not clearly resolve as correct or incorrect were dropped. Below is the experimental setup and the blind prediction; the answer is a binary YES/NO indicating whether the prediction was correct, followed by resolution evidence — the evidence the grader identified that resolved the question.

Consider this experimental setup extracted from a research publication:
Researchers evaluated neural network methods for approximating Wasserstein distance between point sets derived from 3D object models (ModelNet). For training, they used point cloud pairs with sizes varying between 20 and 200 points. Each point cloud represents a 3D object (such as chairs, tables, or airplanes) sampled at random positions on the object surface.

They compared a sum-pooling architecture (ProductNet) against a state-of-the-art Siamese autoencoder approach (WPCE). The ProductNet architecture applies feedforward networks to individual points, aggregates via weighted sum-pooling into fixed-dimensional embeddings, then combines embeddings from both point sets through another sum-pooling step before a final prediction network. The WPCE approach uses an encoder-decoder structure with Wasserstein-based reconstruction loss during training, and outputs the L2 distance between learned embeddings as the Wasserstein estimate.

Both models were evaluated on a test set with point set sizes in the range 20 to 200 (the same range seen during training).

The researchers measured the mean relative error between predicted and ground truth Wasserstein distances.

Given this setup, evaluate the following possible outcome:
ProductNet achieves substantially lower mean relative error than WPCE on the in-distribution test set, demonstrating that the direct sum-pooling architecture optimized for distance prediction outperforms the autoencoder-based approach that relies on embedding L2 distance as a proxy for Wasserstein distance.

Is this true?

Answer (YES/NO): NO